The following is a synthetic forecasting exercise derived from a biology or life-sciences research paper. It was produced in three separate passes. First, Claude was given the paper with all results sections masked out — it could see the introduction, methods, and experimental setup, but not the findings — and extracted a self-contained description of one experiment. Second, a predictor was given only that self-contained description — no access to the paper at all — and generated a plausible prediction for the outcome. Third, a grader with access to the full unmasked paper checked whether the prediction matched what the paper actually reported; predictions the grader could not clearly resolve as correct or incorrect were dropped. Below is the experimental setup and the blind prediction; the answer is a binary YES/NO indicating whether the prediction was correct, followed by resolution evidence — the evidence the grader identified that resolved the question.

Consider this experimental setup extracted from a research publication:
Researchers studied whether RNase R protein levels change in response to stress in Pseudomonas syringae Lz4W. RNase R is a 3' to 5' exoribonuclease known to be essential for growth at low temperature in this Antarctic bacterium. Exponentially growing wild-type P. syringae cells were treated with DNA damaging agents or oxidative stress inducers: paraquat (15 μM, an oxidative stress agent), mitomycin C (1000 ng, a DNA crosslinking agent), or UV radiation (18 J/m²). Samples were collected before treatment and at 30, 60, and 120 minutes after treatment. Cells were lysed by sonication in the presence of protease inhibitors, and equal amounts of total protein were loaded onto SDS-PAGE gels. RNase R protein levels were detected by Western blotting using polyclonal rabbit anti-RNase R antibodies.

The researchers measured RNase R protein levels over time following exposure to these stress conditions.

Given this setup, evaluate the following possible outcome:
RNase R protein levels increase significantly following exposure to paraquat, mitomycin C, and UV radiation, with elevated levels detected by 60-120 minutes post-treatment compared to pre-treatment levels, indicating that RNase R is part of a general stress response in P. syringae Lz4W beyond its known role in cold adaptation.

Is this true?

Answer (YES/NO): NO